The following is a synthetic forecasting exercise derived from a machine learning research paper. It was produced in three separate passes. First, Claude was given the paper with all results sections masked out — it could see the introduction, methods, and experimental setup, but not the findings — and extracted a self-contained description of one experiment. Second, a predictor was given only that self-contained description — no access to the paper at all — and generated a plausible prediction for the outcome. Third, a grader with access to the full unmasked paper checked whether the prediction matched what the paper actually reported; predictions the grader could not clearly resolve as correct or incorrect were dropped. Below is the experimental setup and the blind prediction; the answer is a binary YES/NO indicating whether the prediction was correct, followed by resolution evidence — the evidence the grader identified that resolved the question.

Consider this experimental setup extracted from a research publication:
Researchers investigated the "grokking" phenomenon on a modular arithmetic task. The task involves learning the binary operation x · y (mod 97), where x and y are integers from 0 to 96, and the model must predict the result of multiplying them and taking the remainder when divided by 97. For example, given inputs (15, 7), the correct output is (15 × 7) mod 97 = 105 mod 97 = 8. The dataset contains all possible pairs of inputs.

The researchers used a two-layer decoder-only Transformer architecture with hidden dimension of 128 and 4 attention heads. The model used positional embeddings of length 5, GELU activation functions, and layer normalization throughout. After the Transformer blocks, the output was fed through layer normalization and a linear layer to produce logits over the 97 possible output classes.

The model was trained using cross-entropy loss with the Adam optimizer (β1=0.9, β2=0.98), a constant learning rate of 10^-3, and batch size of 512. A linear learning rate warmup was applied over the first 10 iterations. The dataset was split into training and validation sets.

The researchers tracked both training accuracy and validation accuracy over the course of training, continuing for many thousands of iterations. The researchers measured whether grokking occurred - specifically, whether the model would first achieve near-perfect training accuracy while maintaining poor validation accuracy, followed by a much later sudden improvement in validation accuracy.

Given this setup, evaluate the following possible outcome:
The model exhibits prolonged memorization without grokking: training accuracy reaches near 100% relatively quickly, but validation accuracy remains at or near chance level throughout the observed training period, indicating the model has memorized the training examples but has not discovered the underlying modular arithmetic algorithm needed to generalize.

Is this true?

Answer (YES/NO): NO